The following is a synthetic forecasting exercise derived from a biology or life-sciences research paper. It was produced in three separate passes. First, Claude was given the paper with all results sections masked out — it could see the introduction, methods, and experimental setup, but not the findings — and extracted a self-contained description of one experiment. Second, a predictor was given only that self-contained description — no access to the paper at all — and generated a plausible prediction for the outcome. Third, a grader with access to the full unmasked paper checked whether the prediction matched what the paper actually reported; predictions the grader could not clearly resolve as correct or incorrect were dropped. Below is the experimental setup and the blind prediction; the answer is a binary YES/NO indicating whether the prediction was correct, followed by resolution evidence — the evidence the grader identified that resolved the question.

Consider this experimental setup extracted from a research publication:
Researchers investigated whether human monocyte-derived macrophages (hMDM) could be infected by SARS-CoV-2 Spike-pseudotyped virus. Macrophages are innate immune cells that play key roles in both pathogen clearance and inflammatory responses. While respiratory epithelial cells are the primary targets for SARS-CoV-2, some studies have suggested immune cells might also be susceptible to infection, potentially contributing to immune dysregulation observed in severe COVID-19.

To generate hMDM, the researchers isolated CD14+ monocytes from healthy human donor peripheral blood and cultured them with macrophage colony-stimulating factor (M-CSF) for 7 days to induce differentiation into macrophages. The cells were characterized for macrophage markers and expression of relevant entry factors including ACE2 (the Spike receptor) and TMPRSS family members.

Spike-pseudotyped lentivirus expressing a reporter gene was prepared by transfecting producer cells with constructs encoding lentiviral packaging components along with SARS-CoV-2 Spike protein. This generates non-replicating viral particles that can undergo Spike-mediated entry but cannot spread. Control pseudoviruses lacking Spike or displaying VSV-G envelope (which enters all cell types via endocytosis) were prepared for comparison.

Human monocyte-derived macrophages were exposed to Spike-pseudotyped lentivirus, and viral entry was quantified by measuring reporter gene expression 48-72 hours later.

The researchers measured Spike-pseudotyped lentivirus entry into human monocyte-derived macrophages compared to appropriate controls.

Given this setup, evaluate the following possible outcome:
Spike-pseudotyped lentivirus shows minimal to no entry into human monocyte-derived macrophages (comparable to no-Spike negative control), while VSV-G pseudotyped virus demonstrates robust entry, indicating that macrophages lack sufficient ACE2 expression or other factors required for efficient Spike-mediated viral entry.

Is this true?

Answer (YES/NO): NO